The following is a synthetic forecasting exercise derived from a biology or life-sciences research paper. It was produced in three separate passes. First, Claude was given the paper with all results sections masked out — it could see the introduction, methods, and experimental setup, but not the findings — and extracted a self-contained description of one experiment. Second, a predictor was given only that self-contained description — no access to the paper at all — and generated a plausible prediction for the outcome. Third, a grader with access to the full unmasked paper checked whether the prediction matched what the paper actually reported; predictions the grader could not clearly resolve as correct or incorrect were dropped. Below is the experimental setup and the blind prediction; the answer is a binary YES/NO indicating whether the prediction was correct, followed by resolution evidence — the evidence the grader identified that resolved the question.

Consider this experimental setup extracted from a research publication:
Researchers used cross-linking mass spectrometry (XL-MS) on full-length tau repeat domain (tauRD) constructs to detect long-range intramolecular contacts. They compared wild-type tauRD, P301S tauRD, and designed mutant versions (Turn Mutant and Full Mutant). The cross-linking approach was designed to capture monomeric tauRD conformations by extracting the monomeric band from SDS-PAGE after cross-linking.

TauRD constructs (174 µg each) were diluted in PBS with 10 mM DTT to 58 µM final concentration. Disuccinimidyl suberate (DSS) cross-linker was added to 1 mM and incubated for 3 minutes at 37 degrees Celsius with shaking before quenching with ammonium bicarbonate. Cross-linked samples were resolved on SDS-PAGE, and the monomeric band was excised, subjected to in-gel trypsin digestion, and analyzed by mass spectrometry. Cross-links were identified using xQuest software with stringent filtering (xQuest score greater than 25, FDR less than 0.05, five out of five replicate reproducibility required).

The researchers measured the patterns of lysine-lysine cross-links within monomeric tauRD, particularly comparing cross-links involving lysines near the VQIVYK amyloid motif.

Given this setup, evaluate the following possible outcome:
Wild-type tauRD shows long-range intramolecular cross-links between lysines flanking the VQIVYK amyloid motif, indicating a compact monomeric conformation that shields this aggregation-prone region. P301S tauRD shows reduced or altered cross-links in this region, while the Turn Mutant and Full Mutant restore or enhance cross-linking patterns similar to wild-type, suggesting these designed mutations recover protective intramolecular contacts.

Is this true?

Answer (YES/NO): NO